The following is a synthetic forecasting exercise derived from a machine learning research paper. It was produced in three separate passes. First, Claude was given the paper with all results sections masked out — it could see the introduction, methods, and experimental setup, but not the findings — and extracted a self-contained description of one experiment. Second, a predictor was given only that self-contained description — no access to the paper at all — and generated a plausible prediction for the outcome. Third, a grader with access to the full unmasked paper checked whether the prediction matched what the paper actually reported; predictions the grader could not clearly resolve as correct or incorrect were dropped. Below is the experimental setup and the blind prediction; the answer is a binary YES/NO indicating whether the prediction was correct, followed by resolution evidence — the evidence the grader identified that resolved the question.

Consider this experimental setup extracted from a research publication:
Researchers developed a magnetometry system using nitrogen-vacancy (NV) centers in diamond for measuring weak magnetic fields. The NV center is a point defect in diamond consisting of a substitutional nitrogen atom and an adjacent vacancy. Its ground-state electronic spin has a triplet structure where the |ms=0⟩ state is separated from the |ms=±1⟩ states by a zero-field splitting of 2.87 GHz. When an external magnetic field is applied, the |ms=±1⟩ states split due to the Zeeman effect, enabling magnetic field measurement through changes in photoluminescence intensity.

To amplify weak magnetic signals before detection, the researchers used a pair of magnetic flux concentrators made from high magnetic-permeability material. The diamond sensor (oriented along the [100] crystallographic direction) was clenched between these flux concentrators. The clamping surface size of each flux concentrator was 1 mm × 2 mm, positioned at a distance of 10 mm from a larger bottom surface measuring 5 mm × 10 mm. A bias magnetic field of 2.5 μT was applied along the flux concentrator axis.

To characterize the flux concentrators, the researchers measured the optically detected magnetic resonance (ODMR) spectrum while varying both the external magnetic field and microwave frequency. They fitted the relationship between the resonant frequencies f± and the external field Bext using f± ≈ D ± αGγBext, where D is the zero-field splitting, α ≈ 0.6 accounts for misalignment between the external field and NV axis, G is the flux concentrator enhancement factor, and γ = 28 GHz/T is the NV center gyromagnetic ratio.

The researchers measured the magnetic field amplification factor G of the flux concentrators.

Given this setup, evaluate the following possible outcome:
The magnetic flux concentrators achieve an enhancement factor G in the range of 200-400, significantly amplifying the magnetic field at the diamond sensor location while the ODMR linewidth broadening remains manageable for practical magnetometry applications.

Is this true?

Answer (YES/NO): NO